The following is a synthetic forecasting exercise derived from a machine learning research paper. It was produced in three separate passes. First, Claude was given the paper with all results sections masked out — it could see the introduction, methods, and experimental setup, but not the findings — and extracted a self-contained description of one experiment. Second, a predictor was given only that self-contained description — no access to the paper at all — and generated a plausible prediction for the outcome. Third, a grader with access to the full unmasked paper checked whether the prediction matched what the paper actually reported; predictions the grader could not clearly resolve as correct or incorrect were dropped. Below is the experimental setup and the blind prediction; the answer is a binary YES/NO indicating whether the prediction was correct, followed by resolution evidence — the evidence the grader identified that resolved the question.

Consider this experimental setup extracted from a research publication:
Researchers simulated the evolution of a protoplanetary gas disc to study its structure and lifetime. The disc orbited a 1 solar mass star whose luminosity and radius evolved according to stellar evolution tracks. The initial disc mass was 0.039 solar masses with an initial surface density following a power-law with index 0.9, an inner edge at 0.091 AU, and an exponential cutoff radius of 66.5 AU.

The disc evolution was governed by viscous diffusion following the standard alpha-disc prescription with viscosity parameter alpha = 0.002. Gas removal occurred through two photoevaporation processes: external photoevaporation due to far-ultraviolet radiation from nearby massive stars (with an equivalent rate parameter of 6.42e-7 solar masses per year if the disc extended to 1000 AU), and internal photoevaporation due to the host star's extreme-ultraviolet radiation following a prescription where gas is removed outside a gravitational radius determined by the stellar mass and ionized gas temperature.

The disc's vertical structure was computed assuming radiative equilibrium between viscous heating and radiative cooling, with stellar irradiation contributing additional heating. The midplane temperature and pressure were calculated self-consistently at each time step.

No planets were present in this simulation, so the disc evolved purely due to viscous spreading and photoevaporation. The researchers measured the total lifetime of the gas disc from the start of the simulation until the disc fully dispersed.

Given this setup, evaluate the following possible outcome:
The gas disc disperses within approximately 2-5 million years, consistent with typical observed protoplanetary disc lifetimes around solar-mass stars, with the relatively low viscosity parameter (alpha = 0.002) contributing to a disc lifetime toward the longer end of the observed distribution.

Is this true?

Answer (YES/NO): NO